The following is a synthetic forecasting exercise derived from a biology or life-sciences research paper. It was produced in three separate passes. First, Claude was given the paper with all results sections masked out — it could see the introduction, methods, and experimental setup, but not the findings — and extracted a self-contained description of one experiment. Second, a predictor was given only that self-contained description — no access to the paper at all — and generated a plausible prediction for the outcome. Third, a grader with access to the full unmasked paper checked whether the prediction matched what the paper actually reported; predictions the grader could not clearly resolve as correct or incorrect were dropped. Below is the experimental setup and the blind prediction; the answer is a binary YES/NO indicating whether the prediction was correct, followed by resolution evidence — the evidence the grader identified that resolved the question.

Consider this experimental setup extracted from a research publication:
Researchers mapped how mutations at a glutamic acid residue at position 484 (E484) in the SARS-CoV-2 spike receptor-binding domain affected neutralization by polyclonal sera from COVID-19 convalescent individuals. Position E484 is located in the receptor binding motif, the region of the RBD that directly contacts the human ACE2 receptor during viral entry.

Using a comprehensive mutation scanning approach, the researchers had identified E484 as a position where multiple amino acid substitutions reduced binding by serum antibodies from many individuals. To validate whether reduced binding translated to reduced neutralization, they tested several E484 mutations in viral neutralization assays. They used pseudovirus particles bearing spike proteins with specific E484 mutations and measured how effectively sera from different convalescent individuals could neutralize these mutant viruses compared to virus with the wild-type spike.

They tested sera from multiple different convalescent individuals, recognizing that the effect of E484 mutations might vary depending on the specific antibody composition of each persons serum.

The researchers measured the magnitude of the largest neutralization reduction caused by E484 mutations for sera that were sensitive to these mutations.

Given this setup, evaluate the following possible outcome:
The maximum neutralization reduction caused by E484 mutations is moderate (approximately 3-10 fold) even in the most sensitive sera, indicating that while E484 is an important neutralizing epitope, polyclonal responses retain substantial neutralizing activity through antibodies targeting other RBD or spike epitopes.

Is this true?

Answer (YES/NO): NO